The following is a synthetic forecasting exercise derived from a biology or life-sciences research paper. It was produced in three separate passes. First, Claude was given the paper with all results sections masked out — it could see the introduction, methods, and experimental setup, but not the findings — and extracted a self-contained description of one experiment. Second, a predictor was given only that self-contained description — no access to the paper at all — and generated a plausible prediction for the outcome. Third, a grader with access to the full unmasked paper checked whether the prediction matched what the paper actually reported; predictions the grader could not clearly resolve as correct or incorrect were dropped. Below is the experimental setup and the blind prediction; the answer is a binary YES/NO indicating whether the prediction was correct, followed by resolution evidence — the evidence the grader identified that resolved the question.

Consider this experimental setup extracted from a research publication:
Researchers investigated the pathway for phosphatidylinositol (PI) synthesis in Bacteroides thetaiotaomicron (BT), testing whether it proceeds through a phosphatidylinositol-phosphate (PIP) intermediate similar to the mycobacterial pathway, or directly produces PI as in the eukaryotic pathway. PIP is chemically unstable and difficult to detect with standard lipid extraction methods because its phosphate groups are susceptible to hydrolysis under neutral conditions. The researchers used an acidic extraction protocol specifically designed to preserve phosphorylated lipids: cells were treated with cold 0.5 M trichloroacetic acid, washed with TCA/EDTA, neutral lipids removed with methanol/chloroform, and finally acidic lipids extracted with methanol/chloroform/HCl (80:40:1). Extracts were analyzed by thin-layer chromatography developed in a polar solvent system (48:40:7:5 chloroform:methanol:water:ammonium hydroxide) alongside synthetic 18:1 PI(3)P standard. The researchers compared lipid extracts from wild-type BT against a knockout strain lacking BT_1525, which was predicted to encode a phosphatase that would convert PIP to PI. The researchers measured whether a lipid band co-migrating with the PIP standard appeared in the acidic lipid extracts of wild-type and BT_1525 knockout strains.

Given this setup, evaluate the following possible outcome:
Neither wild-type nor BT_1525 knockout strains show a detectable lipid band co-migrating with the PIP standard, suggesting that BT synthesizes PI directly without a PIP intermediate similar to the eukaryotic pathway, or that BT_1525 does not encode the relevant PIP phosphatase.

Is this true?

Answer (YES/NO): NO